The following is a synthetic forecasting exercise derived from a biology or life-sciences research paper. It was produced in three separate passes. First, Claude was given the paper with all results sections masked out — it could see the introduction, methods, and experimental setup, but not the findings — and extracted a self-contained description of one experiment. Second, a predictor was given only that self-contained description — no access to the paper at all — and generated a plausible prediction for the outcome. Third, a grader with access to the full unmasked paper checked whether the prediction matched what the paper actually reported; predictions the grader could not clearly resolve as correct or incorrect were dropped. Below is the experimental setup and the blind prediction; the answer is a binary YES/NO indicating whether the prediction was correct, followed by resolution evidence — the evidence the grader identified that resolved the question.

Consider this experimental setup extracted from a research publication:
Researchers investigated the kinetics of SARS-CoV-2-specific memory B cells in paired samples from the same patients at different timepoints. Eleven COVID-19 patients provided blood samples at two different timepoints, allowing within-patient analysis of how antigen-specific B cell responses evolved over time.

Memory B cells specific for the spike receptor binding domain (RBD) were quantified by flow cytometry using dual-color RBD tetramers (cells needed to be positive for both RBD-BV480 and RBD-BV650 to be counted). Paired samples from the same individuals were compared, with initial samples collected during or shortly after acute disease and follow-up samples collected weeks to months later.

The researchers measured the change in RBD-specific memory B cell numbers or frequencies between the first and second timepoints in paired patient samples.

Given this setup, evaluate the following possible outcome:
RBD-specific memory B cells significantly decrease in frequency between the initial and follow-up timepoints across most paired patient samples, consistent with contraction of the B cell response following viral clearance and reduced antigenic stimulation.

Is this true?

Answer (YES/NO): NO